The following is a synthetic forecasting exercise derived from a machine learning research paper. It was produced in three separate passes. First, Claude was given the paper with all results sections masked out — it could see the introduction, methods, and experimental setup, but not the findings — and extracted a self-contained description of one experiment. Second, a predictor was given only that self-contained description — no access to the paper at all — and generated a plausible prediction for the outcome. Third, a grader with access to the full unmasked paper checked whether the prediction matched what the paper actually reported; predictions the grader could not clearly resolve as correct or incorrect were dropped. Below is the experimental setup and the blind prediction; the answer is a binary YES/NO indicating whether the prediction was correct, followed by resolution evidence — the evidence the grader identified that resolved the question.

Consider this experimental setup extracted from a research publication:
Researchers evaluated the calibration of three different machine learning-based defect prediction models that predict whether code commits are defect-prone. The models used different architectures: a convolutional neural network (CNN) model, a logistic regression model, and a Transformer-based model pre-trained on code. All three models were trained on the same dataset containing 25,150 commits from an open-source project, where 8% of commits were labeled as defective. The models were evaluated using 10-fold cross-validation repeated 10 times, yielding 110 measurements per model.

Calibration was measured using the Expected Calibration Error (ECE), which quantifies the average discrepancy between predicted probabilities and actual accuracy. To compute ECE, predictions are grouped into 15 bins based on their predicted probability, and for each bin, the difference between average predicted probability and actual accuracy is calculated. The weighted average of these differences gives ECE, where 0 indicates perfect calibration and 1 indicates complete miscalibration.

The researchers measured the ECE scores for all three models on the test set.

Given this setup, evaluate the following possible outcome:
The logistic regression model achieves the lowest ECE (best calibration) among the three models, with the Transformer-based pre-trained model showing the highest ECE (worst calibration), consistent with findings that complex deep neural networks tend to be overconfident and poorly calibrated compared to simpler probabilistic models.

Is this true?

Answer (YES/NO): NO